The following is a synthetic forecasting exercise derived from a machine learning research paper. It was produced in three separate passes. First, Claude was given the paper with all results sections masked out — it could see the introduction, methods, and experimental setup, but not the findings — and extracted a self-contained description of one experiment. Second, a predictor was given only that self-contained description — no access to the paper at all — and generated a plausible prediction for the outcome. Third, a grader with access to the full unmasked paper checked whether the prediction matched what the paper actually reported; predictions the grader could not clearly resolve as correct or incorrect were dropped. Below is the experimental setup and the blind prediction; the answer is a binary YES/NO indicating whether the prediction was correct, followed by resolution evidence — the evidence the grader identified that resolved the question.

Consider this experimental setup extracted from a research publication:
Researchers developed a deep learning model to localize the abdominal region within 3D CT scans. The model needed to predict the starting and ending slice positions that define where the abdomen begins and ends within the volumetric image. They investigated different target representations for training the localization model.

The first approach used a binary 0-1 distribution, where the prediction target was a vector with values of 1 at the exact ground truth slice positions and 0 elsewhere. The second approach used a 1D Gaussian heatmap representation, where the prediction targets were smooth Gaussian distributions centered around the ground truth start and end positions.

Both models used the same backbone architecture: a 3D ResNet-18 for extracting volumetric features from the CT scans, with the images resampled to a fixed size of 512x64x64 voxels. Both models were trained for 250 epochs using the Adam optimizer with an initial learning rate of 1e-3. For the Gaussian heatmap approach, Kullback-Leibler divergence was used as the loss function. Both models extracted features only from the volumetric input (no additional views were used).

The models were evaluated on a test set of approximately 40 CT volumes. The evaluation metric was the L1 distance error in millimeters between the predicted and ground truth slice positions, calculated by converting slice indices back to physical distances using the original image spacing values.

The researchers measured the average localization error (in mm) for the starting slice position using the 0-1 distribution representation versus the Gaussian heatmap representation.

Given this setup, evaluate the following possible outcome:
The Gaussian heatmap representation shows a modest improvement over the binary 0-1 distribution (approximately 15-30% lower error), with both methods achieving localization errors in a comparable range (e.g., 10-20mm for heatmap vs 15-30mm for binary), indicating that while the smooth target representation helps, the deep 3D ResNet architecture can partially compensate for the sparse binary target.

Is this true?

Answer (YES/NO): NO